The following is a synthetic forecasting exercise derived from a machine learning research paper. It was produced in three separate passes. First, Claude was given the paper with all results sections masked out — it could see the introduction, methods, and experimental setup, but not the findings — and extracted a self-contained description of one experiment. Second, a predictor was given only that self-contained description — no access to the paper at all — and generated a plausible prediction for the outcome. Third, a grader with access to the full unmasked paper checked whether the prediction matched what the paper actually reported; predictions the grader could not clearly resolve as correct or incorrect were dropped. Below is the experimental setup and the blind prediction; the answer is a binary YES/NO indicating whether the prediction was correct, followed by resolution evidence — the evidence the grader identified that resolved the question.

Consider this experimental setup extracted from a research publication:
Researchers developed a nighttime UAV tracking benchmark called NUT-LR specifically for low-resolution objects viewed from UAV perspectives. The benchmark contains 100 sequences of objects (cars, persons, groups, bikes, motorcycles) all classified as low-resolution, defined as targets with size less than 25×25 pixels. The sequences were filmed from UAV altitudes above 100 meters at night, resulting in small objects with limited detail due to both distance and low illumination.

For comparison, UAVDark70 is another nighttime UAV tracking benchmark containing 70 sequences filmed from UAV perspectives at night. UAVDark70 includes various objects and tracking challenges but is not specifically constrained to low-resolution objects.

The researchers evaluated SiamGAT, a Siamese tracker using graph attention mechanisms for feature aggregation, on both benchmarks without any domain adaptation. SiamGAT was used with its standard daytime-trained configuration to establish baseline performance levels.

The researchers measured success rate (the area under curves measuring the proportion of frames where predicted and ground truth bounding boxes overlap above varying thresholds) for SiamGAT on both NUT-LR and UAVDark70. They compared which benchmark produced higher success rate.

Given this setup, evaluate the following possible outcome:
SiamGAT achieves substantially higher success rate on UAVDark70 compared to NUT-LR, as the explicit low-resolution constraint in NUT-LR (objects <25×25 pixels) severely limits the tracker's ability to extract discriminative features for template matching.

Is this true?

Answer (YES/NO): NO